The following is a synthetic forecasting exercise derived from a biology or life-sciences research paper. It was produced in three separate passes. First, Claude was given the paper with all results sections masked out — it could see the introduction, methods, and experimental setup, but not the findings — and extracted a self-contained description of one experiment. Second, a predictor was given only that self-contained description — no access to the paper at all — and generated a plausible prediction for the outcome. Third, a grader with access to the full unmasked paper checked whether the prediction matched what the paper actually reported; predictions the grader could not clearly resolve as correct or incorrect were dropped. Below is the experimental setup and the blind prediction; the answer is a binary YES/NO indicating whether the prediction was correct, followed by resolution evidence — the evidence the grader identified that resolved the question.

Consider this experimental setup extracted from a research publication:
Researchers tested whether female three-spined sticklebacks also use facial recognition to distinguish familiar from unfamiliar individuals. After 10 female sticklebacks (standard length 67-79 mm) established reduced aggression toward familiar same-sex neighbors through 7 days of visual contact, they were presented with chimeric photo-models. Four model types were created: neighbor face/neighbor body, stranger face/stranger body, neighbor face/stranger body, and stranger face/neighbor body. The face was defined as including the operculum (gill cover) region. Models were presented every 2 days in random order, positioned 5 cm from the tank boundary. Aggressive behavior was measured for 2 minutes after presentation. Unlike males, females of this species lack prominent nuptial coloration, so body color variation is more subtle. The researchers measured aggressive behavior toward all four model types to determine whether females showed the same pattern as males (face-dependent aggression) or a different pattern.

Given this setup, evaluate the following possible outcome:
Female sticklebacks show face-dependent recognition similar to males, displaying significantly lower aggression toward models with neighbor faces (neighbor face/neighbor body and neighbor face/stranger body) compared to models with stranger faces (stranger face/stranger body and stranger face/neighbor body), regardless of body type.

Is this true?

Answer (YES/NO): YES